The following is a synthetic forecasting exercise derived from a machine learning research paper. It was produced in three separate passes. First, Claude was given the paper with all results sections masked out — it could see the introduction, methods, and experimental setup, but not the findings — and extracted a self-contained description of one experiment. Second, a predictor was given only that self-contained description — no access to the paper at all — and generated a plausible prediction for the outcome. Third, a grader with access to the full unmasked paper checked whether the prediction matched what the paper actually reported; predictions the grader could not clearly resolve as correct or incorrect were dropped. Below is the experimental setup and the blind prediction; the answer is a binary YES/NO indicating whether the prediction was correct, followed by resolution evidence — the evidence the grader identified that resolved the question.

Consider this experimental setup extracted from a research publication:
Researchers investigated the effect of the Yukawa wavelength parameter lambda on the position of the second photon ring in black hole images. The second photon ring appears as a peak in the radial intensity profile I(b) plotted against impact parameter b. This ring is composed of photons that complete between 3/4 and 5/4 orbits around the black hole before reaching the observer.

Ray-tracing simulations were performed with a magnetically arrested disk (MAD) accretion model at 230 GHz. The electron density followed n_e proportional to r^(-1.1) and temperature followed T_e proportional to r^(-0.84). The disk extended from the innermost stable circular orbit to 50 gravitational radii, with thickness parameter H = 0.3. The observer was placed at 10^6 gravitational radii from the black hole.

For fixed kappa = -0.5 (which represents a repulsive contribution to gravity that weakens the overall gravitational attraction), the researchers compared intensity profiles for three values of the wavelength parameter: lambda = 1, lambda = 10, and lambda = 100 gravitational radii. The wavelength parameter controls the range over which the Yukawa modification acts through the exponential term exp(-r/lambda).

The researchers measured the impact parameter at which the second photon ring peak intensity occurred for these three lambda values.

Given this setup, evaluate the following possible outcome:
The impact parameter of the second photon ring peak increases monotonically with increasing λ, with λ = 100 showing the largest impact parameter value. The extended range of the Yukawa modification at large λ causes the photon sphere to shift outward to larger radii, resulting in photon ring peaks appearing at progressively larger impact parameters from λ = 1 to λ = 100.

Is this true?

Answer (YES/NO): NO